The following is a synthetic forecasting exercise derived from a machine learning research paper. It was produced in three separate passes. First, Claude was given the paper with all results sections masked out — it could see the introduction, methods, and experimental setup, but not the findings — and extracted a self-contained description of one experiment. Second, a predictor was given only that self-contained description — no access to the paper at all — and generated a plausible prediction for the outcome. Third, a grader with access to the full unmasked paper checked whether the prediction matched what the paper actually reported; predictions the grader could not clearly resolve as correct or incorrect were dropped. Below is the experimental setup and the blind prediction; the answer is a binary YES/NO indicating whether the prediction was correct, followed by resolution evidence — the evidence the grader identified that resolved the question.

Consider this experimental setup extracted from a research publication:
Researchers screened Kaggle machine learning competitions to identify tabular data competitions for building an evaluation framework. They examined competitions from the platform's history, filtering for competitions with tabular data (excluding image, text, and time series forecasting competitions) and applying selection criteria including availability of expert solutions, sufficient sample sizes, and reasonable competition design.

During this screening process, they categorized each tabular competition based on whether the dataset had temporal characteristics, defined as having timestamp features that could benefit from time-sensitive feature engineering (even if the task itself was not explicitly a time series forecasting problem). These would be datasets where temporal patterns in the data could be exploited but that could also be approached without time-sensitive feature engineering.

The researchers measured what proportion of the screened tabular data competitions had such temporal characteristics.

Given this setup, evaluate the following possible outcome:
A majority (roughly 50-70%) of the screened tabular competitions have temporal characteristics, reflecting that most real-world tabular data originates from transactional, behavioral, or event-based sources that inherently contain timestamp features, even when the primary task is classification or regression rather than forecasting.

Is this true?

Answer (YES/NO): YES